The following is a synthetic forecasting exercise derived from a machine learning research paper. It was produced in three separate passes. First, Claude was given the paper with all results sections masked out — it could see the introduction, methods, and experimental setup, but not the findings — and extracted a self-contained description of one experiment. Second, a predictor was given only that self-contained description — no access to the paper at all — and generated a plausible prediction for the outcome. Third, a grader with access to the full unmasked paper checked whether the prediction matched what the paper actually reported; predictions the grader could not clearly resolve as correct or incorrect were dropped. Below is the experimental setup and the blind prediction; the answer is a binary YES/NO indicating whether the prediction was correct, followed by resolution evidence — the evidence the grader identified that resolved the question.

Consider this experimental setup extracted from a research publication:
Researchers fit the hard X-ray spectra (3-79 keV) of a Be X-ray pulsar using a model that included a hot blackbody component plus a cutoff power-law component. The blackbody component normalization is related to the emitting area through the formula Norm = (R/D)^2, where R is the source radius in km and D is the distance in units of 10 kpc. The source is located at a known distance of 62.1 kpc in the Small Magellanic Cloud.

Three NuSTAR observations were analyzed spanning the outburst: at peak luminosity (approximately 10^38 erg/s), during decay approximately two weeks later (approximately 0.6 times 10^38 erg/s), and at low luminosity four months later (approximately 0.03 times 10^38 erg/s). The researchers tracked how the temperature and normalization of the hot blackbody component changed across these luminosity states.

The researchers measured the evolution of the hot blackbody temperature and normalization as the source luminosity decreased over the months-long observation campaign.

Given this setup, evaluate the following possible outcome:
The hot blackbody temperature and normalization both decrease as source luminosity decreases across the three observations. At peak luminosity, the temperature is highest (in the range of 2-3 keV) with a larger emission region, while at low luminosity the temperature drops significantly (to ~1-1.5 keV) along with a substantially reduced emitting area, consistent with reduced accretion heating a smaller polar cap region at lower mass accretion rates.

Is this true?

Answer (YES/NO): NO